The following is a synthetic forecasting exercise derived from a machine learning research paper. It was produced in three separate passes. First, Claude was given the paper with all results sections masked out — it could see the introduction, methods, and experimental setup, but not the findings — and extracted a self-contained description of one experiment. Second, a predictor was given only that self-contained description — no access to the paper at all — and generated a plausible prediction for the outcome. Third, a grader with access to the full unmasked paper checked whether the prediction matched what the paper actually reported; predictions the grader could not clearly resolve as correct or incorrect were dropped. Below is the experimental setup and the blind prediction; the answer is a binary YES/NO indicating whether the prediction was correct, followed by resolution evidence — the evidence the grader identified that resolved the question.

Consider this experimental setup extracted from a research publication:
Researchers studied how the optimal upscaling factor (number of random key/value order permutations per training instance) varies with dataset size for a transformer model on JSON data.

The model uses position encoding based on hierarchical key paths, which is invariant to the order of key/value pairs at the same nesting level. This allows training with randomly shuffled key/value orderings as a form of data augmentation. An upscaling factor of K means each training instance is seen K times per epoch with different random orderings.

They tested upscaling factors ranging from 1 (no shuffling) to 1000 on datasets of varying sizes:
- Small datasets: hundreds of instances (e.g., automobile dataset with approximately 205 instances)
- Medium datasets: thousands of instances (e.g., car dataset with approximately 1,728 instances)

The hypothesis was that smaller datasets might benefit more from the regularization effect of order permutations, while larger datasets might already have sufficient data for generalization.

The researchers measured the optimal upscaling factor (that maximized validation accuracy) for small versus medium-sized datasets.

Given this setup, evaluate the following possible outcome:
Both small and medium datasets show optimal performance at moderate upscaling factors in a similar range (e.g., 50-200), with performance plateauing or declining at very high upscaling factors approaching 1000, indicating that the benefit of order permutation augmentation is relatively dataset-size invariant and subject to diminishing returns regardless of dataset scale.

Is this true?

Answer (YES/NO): NO